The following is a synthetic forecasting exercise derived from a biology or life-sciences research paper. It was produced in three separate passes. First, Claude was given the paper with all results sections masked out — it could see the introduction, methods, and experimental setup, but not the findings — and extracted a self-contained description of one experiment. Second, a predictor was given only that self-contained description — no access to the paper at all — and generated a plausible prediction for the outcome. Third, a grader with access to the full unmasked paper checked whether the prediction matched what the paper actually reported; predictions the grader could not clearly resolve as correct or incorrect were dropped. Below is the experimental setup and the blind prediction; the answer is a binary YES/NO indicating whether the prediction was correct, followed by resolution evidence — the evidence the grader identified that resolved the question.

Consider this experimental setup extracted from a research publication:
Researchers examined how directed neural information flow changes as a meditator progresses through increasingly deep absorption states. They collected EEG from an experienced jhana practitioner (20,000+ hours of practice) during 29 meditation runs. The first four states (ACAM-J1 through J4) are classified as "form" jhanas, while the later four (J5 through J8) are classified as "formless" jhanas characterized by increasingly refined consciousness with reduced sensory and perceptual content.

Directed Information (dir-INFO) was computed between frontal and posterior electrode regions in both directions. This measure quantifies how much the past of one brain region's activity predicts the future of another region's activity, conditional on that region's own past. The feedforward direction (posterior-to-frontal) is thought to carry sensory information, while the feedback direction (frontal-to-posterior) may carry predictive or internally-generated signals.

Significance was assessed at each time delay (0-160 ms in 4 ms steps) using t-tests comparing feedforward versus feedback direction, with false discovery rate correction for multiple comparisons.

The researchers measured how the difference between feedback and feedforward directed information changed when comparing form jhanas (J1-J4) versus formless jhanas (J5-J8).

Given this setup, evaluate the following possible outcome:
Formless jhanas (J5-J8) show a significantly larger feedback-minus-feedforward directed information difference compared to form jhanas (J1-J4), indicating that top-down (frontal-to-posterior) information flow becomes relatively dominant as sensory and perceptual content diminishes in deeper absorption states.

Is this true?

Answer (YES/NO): NO